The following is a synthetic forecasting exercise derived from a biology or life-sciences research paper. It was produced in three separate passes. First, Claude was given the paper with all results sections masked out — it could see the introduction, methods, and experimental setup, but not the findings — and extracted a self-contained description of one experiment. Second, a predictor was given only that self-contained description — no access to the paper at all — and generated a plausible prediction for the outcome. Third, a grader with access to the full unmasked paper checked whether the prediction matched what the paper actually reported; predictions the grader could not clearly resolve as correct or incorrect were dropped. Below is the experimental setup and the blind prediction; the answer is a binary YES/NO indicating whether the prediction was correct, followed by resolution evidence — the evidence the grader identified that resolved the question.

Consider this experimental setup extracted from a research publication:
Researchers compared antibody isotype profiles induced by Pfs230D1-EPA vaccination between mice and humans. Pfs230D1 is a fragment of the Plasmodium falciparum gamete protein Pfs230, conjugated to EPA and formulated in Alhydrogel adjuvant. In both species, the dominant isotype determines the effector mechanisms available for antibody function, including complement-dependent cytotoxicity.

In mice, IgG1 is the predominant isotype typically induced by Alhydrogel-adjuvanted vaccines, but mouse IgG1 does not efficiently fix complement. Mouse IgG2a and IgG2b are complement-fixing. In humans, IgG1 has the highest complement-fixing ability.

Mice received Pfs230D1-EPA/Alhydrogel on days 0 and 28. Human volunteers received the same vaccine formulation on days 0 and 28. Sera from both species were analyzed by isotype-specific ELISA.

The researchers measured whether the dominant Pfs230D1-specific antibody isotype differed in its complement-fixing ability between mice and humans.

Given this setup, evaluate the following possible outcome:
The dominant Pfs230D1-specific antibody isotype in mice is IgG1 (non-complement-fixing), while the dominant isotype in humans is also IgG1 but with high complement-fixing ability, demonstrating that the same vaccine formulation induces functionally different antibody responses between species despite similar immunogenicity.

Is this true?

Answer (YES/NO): YES